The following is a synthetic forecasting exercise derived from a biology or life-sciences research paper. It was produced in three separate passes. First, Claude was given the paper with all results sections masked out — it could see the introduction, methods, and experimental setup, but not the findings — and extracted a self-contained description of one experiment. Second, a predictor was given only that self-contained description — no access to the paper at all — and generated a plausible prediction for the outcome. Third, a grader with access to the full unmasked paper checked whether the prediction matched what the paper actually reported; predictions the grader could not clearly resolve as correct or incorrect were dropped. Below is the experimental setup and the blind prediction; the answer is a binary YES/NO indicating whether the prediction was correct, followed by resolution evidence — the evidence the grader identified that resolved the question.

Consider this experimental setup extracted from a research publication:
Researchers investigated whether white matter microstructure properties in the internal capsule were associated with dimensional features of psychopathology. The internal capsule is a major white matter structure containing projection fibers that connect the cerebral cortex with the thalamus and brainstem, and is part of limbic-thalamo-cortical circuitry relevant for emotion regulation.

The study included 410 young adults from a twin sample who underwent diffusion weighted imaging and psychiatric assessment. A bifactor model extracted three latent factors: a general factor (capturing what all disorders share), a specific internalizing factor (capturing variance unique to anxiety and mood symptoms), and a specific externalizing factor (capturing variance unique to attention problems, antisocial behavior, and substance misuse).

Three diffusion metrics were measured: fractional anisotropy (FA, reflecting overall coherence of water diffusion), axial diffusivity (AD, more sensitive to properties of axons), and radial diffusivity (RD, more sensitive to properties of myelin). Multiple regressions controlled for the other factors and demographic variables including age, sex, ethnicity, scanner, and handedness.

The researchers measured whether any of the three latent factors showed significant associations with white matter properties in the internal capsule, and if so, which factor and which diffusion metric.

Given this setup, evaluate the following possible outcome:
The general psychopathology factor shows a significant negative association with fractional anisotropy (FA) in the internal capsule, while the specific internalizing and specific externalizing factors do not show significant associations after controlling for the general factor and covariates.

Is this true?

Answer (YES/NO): NO